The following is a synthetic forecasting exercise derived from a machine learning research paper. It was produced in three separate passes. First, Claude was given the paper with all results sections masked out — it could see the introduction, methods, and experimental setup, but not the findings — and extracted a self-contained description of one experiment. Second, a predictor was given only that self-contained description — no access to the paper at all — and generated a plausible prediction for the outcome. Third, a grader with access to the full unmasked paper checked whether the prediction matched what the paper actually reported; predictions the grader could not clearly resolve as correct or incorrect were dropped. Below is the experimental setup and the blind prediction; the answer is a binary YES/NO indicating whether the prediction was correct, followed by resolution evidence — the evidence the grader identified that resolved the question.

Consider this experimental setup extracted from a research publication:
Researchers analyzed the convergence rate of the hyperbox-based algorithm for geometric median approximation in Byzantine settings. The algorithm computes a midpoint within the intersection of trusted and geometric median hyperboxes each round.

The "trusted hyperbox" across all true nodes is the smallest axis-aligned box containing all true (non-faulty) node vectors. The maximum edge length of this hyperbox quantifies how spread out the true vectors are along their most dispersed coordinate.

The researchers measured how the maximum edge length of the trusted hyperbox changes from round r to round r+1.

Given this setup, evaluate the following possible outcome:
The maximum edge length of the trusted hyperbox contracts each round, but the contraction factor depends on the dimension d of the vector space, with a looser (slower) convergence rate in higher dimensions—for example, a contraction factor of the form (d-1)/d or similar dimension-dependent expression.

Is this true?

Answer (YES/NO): NO